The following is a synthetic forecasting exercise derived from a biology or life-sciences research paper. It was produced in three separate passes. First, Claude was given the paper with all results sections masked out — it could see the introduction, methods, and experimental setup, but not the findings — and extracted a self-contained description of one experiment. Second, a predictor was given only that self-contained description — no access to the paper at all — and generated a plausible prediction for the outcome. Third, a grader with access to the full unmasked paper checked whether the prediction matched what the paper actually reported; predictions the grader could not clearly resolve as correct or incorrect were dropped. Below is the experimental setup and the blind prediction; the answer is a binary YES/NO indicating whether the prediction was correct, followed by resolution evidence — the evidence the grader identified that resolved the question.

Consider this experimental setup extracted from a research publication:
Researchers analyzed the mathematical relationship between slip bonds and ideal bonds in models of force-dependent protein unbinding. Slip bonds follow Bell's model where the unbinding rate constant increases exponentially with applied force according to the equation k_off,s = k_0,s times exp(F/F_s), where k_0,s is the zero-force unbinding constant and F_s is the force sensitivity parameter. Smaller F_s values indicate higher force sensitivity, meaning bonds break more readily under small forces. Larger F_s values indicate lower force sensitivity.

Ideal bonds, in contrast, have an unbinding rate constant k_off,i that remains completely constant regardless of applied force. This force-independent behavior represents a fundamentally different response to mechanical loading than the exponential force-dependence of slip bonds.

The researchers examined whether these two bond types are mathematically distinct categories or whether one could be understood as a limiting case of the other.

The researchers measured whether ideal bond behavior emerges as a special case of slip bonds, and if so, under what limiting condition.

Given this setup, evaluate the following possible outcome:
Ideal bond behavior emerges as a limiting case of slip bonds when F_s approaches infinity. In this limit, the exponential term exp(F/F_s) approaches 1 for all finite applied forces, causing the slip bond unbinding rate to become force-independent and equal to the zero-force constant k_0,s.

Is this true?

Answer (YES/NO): YES